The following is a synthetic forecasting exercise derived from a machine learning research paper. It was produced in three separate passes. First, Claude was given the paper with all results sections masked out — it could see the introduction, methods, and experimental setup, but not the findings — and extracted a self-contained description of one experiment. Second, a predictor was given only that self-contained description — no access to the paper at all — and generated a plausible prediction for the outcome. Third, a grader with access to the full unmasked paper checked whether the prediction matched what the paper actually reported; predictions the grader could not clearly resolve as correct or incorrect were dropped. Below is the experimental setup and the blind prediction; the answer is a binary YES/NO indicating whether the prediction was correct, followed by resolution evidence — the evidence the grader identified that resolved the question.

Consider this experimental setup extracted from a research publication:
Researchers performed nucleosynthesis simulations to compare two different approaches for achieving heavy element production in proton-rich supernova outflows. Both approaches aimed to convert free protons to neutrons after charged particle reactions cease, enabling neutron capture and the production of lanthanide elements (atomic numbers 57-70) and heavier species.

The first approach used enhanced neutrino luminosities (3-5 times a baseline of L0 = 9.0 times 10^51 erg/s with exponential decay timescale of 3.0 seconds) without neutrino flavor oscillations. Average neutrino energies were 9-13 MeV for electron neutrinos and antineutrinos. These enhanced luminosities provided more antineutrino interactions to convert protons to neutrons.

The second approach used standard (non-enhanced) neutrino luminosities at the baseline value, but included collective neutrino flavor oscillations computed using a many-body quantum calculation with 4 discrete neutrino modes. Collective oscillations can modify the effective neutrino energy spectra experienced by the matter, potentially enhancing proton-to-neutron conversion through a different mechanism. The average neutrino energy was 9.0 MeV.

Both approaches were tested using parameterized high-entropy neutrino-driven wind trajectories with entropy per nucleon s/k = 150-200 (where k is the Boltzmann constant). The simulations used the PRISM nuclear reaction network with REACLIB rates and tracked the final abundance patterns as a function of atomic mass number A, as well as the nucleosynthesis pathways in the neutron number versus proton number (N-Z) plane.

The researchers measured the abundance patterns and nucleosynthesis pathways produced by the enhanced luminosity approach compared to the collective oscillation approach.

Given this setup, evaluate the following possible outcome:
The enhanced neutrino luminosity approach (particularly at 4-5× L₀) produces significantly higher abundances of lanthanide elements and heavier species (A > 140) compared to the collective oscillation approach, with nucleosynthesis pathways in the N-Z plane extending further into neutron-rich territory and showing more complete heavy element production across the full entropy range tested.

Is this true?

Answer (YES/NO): NO